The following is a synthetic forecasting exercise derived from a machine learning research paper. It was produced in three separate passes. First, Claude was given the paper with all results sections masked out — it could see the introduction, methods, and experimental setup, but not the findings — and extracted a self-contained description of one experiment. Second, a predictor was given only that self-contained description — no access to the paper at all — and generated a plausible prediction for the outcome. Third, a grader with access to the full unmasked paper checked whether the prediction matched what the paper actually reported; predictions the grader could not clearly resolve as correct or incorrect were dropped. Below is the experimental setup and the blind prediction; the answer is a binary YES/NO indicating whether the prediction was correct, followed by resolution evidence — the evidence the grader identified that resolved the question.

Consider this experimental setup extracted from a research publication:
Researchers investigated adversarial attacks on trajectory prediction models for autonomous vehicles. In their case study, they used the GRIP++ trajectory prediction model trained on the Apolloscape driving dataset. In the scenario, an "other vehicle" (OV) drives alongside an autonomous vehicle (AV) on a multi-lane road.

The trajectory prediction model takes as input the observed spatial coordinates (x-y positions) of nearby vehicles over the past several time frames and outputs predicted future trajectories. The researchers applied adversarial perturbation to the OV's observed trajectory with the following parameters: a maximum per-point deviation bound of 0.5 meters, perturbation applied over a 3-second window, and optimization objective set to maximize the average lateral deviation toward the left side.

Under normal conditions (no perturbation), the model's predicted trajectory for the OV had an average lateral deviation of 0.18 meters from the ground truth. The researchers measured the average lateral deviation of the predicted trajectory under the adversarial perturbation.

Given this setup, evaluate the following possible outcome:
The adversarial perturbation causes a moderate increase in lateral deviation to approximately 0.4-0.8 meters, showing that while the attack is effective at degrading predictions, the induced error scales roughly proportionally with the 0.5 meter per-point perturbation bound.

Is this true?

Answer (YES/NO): NO